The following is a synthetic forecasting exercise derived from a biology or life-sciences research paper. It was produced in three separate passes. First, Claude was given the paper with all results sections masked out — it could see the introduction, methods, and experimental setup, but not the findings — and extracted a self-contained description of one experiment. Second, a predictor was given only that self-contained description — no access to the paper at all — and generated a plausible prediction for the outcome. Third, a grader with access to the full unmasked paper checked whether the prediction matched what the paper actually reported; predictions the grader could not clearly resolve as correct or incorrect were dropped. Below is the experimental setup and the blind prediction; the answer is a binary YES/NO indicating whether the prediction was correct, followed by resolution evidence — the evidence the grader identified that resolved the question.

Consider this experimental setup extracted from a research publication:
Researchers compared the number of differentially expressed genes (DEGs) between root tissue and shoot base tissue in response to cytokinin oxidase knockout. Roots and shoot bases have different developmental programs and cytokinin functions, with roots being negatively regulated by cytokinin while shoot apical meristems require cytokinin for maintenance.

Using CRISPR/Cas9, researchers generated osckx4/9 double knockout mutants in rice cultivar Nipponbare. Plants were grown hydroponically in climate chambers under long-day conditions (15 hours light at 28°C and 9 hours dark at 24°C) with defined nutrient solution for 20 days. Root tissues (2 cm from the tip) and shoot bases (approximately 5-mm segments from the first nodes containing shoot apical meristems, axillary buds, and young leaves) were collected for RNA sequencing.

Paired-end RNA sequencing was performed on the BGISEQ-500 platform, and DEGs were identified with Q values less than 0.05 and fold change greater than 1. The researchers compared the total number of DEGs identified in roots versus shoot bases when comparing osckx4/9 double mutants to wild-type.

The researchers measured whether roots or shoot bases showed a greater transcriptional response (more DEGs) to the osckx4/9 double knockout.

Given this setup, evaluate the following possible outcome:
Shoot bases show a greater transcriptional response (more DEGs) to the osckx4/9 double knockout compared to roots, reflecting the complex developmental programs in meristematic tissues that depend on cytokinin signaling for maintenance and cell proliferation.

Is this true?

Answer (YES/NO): NO